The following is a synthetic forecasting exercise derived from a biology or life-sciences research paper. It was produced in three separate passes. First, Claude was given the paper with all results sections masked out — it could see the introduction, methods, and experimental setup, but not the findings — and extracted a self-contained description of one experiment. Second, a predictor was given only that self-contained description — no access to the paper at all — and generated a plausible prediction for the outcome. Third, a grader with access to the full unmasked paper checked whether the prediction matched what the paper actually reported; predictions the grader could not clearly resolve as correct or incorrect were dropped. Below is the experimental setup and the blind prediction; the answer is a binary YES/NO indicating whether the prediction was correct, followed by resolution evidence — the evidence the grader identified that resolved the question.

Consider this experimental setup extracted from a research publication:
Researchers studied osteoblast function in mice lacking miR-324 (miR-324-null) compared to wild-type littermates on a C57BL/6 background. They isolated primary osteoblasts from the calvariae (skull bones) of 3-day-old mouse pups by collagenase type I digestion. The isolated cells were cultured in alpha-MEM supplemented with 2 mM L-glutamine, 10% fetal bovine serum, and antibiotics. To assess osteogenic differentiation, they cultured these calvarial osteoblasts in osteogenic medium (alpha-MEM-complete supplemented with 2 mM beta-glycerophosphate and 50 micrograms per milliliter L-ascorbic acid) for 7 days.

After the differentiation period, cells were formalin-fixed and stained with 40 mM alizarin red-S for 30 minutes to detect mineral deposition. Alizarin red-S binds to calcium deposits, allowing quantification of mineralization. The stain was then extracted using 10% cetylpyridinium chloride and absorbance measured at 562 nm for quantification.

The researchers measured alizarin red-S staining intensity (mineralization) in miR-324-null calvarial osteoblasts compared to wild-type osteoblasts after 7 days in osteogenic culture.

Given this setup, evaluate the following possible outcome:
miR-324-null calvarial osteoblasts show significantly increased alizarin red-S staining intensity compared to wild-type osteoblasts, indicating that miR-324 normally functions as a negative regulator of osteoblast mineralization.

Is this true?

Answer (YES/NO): YES